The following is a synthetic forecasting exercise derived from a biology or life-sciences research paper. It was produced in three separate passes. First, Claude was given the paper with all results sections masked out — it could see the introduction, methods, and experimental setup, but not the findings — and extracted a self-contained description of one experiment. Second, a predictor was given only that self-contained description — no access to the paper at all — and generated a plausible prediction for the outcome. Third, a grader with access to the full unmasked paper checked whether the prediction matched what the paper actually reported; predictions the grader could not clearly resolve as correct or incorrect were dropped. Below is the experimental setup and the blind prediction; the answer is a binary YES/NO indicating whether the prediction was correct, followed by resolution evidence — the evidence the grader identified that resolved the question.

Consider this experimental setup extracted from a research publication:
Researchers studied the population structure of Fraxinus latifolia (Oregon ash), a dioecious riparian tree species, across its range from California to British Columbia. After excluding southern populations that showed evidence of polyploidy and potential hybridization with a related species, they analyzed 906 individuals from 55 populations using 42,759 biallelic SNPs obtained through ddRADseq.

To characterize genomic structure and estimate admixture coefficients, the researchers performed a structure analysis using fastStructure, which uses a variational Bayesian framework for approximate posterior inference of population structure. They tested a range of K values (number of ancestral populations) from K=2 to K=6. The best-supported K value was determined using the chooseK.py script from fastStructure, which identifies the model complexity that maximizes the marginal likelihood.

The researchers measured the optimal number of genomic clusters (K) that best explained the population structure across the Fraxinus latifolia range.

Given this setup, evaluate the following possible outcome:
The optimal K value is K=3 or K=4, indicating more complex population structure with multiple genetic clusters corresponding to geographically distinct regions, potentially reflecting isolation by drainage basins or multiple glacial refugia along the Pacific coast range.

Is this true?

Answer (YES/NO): NO